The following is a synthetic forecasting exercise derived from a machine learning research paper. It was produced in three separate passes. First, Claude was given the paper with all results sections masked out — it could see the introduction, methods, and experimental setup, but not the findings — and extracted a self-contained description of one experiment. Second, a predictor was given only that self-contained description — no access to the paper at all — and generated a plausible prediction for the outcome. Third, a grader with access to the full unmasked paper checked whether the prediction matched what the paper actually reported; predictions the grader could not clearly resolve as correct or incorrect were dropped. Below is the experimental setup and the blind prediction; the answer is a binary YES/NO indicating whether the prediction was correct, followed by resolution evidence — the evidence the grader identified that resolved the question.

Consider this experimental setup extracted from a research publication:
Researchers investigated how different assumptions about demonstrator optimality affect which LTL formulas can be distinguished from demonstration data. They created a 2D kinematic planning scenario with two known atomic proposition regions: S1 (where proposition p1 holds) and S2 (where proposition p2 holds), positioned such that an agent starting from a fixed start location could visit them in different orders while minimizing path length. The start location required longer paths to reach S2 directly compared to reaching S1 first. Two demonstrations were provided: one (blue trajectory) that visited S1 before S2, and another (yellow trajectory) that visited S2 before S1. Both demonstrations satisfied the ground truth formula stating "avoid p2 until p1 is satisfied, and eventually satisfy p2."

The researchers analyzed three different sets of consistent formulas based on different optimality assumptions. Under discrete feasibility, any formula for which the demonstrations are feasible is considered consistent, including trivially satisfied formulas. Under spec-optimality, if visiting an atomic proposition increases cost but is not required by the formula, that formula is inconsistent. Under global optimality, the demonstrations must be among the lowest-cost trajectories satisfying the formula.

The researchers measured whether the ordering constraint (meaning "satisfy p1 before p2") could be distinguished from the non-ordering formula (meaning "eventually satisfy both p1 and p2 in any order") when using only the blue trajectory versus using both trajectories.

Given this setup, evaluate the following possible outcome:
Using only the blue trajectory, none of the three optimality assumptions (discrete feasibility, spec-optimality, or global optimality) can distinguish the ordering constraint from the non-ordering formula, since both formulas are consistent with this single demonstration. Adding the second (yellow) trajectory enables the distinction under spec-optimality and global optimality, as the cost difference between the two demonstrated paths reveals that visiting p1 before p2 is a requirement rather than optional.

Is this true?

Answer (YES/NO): NO